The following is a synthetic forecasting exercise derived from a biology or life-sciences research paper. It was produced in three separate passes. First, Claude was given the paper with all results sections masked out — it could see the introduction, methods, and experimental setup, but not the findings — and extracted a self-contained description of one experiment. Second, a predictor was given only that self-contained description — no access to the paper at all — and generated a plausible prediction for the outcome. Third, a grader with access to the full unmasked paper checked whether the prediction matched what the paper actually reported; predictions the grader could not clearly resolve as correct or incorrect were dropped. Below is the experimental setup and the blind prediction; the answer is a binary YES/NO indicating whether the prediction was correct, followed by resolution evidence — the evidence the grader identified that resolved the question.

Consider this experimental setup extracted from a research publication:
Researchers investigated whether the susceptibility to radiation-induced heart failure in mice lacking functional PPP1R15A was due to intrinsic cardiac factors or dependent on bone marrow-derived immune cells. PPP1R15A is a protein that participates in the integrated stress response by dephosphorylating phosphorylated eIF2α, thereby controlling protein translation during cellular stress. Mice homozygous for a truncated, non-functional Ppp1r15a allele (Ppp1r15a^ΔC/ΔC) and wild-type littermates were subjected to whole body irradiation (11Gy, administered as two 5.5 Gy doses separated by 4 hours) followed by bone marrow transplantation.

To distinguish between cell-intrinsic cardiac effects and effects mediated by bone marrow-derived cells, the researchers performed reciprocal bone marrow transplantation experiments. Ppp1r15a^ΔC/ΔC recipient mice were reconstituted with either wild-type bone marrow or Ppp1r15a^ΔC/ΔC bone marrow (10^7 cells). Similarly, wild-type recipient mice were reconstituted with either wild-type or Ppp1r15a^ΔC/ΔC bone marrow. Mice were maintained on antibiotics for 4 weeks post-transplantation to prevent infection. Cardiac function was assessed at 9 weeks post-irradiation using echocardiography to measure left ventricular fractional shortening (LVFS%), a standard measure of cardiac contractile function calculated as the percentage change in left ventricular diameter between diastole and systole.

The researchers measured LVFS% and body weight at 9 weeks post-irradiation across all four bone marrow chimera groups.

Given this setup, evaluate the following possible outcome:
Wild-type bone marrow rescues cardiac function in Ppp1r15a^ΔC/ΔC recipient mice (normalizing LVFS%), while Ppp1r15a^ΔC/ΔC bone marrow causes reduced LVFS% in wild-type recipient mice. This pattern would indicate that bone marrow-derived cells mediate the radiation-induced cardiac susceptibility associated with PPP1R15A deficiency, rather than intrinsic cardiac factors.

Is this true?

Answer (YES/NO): NO